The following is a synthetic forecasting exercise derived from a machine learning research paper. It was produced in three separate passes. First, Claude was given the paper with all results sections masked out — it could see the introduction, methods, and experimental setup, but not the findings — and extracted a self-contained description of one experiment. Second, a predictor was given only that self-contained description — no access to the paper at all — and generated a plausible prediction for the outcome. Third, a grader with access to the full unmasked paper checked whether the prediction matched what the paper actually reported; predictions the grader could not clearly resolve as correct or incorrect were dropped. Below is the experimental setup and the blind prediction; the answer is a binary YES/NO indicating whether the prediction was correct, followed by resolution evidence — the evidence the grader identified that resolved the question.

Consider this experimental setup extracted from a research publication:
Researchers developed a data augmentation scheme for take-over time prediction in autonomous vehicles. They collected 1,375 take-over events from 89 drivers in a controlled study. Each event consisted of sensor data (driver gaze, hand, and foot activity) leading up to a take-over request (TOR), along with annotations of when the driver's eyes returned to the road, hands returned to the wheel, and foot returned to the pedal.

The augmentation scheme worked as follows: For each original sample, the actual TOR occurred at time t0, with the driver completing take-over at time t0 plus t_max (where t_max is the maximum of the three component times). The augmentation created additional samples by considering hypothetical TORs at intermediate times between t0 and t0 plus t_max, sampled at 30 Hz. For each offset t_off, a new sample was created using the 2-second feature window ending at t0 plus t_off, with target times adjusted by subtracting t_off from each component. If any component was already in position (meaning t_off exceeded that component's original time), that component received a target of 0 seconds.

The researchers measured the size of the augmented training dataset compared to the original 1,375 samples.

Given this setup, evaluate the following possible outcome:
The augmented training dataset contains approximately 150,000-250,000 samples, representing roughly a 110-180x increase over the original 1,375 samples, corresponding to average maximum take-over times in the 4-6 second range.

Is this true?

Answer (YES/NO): NO